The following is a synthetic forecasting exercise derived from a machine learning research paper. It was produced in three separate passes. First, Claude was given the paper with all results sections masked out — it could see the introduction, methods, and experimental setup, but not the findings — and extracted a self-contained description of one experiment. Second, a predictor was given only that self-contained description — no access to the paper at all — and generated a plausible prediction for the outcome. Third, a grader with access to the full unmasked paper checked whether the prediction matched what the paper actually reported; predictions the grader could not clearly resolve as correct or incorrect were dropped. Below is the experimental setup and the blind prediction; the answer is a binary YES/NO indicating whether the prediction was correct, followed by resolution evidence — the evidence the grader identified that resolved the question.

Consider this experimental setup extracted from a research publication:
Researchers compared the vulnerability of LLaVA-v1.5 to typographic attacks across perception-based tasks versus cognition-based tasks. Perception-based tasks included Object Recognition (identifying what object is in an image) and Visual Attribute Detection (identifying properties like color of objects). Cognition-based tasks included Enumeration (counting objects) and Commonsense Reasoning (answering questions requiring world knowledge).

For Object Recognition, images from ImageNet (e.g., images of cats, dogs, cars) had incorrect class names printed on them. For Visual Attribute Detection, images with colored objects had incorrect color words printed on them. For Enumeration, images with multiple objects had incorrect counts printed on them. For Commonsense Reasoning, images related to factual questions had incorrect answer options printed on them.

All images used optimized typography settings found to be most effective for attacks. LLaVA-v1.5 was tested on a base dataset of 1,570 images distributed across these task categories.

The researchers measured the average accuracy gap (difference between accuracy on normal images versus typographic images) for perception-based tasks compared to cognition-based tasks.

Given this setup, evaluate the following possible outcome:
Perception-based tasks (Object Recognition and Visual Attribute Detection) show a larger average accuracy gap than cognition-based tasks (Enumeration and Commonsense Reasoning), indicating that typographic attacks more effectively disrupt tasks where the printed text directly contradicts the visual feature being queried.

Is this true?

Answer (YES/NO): YES